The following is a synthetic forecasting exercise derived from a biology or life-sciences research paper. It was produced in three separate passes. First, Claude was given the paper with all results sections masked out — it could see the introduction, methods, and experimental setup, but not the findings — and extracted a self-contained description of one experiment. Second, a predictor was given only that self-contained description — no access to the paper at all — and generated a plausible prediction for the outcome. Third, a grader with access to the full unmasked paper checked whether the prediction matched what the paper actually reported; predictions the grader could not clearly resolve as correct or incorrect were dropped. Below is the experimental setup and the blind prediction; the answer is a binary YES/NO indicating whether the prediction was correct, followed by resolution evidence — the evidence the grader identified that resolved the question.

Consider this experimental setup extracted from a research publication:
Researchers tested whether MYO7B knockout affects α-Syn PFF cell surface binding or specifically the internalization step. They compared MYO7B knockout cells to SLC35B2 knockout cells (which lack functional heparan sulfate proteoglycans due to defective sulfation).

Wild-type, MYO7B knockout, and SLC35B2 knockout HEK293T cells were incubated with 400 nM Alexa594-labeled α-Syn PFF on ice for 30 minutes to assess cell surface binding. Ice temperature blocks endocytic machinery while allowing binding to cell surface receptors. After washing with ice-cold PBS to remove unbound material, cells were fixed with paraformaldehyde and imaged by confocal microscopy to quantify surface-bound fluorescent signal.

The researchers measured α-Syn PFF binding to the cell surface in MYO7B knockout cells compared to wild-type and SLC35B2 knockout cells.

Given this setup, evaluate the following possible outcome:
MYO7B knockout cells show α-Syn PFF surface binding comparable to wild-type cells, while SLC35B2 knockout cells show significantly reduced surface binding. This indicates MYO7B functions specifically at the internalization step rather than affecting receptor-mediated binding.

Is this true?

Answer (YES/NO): YES